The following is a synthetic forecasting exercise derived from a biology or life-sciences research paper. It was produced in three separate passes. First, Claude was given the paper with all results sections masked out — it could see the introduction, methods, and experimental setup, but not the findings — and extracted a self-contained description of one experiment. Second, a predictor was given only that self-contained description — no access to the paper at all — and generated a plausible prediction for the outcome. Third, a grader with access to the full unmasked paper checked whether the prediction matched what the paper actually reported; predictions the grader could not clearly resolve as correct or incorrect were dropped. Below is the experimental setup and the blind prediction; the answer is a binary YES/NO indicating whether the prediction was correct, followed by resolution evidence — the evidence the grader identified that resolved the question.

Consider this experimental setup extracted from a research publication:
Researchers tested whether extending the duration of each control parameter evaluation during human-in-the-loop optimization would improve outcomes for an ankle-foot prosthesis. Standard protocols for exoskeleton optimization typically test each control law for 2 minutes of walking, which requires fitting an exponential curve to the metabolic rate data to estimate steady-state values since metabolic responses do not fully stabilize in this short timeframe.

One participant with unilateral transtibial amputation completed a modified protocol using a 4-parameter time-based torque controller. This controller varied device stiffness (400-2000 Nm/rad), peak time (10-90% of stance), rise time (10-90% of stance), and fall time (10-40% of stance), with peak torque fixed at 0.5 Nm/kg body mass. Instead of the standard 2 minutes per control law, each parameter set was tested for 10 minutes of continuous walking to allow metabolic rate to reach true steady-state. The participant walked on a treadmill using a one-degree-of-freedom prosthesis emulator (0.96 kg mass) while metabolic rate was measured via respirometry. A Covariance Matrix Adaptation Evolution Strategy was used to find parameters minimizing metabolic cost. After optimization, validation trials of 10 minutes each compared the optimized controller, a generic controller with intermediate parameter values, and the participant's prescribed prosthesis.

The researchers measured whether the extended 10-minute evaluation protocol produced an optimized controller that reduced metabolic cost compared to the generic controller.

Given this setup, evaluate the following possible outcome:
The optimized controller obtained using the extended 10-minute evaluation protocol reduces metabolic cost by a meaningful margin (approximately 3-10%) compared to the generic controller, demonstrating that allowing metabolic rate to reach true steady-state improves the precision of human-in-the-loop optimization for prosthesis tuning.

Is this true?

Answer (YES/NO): NO